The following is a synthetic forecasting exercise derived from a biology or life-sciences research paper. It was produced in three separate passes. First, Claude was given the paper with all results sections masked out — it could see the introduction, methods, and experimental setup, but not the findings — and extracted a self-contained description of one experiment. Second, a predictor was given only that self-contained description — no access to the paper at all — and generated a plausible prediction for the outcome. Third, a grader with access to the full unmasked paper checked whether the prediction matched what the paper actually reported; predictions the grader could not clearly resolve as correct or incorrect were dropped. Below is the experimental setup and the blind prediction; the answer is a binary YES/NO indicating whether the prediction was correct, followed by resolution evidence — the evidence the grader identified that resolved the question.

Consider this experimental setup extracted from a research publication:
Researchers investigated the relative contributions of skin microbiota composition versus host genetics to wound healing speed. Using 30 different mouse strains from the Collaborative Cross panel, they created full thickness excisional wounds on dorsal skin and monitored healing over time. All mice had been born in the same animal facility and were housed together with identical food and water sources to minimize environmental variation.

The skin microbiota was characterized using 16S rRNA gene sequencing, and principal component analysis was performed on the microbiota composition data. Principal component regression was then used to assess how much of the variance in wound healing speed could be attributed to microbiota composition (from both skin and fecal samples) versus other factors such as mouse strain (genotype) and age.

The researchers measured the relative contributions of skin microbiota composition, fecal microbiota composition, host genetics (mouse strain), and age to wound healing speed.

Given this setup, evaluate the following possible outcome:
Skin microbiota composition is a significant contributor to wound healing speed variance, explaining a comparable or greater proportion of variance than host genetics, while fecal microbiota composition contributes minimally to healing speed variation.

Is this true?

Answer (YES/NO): NO